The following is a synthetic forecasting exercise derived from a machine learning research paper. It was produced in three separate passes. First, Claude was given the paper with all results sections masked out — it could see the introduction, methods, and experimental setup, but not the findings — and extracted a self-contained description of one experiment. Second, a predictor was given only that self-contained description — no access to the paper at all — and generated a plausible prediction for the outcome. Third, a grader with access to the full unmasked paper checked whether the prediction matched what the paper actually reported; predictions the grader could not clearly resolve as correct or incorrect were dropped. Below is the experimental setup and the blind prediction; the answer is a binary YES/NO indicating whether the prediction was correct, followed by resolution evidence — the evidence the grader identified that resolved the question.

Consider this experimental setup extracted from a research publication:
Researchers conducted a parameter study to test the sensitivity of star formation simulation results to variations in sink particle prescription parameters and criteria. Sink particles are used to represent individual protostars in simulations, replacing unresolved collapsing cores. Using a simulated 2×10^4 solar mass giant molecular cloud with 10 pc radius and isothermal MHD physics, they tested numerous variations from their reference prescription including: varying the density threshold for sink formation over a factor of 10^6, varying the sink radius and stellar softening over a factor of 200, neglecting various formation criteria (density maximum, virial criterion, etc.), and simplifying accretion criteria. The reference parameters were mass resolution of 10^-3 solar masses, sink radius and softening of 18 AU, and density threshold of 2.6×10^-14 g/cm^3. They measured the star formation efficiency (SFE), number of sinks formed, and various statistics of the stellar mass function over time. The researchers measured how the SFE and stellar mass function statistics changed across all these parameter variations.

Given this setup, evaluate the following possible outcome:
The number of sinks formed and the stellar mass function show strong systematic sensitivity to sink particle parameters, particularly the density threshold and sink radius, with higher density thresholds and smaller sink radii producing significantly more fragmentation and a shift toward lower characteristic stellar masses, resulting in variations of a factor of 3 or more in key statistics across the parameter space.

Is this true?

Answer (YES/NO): NO